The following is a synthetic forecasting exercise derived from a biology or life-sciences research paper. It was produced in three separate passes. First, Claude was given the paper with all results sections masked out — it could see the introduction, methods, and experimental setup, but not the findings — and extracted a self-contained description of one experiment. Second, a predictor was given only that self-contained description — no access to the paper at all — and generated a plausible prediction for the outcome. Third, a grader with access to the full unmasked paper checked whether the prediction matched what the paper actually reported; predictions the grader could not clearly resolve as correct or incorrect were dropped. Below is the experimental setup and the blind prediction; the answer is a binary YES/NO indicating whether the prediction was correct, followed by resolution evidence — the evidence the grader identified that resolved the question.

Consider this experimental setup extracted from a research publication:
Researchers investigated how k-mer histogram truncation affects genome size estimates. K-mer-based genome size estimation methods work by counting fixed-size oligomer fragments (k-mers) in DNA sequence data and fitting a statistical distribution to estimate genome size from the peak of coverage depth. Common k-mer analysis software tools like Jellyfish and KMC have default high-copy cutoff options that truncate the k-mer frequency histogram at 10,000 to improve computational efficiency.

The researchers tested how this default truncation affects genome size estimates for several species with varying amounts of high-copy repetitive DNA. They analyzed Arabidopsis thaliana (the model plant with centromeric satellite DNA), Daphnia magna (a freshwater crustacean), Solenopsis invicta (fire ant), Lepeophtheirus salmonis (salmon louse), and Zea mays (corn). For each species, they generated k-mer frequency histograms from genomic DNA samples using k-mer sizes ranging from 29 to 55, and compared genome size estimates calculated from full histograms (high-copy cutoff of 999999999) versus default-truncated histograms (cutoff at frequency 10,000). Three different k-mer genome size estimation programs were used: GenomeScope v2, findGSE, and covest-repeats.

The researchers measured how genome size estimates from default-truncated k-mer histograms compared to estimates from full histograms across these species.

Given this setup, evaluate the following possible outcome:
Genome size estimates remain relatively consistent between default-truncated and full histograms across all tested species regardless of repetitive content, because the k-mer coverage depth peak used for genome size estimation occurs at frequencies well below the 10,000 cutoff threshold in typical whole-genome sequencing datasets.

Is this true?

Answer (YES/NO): NO